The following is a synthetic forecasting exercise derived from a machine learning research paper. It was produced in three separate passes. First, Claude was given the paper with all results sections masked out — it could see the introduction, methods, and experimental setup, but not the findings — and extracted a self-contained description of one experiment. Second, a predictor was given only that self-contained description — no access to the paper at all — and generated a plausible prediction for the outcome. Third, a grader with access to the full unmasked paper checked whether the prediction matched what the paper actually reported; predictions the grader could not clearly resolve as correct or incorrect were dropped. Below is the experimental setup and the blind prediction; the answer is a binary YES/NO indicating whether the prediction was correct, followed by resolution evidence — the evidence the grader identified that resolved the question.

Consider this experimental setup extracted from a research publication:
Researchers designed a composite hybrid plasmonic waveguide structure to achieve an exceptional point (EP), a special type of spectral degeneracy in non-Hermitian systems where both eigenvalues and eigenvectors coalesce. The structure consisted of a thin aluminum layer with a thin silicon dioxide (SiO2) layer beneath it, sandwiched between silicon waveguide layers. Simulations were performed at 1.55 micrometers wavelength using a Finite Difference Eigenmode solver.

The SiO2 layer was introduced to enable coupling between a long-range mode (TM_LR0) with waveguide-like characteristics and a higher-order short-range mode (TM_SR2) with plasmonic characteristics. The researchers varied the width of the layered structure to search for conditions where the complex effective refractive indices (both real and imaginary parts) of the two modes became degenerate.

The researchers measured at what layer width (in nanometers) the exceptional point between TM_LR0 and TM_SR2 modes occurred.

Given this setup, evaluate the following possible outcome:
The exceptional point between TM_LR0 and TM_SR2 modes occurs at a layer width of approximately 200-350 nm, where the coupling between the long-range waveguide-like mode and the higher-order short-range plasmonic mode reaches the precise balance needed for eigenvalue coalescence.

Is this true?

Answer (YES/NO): NO